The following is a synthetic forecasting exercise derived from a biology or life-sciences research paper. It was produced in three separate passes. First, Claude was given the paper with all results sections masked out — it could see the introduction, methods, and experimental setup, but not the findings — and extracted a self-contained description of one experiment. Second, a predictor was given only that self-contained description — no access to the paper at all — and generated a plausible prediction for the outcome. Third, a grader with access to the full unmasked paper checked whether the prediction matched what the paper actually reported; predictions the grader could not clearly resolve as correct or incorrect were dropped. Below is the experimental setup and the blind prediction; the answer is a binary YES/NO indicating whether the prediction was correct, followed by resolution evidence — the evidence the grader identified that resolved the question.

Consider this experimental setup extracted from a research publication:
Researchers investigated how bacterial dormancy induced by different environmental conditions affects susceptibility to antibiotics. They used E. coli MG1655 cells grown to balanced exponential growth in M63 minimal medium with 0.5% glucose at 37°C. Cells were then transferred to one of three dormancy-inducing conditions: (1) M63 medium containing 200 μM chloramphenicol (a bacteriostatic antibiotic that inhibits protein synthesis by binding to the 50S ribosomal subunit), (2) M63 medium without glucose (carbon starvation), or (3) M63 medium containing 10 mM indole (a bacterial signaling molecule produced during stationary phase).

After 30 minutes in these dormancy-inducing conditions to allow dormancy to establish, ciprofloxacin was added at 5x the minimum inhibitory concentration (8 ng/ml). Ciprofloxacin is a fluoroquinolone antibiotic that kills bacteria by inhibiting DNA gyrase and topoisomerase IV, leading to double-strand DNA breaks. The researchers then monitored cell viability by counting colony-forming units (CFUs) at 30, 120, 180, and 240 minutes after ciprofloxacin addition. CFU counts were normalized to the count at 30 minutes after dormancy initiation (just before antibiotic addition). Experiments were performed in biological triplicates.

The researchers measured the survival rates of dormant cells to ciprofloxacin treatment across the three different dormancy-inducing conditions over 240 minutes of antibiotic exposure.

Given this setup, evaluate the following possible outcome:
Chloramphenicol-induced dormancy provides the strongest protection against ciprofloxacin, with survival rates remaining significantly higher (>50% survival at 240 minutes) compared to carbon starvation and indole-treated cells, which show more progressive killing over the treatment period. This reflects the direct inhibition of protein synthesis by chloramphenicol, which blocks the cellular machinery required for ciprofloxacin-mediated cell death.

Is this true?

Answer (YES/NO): NO